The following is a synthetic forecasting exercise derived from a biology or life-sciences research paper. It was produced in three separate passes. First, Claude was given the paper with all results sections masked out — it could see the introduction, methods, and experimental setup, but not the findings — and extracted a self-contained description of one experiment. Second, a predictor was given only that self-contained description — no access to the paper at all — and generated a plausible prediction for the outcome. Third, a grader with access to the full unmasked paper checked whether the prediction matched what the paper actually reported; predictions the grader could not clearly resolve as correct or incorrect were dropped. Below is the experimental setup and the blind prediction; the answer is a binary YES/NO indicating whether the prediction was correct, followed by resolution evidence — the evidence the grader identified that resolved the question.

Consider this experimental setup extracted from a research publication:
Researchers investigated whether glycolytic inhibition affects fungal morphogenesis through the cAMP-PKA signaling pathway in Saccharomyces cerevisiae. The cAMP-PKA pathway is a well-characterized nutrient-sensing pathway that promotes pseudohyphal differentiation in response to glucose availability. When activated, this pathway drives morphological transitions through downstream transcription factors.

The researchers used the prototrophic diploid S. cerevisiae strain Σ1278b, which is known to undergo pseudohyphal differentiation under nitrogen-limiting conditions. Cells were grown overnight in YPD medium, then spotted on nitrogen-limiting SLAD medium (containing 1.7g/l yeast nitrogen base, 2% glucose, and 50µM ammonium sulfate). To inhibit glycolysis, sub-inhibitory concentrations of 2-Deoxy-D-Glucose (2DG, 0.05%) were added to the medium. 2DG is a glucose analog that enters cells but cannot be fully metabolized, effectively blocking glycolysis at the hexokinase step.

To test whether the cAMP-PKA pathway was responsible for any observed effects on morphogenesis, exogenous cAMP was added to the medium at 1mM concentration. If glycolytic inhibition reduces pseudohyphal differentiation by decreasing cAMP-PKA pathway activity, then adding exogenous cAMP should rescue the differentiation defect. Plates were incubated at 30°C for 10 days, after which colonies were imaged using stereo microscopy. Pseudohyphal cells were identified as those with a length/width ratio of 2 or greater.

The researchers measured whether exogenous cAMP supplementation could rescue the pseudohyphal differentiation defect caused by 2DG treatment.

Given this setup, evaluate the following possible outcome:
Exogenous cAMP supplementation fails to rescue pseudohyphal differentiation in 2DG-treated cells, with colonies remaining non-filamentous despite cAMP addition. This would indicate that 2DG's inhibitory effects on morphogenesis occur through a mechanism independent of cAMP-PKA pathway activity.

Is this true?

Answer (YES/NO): YES